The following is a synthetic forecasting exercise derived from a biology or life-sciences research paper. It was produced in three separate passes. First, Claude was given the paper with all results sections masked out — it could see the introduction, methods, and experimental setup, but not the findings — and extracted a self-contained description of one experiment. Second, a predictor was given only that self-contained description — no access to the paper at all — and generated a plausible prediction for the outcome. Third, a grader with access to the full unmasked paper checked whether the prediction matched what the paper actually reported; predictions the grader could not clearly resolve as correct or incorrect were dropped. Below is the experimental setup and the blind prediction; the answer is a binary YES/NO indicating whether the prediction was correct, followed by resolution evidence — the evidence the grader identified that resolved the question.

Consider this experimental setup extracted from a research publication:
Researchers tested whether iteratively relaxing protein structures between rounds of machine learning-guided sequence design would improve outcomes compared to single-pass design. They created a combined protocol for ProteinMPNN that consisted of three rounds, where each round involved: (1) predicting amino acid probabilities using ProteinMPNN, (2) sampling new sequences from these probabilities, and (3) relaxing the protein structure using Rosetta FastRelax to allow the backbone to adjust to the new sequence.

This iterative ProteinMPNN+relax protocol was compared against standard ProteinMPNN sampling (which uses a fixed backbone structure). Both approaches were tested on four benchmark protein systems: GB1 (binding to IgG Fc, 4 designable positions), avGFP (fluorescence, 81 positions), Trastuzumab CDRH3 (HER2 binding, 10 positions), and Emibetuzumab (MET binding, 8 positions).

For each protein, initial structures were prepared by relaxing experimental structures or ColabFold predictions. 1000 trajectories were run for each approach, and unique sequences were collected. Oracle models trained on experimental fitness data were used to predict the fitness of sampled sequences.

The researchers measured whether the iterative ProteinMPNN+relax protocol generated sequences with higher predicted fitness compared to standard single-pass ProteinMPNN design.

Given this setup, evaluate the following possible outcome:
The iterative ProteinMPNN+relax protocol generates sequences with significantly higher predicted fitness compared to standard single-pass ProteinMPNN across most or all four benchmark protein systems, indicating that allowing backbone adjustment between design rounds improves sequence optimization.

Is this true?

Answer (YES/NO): NO